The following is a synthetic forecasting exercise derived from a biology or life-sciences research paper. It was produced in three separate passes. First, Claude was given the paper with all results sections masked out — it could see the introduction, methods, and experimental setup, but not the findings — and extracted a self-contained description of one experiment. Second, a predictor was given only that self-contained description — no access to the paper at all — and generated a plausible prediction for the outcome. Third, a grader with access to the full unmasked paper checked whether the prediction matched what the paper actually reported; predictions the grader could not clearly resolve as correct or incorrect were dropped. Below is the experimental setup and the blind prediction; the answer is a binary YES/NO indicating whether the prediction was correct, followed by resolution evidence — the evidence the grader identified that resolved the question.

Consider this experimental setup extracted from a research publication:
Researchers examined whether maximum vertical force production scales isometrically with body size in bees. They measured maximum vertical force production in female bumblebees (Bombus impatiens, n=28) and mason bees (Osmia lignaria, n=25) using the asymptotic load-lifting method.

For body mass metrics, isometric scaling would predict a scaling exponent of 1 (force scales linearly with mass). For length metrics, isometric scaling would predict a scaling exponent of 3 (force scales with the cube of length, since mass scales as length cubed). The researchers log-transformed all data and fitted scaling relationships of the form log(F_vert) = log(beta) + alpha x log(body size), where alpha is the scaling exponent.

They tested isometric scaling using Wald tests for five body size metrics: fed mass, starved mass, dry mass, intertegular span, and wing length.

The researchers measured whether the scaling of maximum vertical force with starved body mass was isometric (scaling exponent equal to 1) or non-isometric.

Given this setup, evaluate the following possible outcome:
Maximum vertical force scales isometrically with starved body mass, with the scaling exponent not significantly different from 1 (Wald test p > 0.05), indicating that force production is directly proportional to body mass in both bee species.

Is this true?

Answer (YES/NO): YES